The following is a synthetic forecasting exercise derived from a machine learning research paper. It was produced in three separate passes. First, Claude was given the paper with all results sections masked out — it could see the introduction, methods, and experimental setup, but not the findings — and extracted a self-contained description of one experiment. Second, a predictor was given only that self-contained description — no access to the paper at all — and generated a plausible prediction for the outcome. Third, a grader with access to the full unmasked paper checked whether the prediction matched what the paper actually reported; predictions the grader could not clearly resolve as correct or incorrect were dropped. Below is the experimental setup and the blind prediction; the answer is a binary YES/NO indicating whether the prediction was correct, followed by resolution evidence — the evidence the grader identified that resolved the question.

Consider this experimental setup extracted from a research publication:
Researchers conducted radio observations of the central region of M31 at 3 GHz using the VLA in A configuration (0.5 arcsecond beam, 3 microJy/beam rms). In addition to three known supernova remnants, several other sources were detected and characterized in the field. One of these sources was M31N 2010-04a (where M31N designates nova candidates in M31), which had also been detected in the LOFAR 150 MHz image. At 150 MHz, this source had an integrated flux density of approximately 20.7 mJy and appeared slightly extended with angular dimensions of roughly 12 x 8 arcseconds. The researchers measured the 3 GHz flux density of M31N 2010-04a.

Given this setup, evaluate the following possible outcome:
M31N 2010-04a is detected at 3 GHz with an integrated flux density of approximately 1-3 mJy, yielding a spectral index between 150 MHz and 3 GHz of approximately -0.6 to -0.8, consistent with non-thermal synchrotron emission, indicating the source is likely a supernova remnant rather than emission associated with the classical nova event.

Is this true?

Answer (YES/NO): NO